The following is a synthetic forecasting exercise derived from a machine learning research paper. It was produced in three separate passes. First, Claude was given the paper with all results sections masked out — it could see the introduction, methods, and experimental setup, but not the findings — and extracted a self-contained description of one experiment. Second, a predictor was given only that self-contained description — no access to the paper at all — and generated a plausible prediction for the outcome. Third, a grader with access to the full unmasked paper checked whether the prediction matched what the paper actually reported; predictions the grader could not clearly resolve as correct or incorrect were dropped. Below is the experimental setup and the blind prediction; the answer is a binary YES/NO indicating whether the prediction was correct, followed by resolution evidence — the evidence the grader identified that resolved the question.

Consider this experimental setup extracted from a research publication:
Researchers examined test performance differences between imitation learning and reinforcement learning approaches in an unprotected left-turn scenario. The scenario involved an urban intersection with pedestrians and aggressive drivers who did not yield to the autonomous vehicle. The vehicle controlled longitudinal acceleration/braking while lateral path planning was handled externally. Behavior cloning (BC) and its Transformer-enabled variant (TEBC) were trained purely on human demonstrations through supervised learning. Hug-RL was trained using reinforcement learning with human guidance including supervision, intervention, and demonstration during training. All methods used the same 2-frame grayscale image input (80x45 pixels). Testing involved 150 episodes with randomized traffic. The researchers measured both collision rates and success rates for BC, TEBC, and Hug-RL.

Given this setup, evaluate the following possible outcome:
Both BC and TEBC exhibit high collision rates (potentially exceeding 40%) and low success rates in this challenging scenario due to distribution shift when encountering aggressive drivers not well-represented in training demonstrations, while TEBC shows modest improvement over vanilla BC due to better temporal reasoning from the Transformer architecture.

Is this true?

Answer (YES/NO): NO